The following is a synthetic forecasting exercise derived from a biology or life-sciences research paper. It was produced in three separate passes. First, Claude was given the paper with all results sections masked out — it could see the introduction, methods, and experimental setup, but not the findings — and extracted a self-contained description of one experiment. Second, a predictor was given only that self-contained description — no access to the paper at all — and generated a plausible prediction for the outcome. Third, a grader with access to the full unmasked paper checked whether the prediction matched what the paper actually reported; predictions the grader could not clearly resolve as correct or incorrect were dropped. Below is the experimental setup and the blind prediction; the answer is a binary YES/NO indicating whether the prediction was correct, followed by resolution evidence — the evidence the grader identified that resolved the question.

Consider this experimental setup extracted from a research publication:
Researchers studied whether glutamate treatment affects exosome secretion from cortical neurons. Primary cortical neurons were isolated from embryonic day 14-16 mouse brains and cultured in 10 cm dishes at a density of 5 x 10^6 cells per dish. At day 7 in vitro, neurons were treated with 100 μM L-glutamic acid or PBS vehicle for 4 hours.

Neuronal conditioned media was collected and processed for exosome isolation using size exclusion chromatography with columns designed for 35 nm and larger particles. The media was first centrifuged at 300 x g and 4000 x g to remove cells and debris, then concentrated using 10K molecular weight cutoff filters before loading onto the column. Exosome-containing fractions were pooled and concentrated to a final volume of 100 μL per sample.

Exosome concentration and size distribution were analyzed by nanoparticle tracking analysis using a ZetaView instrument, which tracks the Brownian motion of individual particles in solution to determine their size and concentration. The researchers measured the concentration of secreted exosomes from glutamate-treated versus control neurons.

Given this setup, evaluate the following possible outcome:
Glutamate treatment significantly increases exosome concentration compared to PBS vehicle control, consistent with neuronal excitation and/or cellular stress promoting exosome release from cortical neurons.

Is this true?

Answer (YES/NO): YES